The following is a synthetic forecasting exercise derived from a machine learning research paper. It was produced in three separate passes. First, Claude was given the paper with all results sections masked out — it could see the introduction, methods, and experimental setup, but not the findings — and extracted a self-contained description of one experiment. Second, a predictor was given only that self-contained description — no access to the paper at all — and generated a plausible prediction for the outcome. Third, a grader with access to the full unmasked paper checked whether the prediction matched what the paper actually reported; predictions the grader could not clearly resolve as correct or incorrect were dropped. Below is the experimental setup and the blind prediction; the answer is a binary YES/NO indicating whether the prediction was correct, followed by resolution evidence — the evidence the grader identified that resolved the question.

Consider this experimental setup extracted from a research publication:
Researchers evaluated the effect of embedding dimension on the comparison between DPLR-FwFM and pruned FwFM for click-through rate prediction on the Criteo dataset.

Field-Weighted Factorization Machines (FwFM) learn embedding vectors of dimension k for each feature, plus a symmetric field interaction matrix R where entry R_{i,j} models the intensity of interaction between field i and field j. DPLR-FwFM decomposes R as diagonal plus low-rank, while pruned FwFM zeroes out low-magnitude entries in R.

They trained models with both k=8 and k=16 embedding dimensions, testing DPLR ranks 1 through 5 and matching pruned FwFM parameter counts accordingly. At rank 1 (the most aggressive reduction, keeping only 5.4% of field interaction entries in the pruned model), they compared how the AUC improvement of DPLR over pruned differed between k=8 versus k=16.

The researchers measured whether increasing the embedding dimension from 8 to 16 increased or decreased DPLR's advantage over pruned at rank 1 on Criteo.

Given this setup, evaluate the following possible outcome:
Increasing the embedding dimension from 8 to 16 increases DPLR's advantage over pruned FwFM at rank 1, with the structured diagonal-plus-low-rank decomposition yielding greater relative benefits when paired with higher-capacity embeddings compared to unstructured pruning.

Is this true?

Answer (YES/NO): YES